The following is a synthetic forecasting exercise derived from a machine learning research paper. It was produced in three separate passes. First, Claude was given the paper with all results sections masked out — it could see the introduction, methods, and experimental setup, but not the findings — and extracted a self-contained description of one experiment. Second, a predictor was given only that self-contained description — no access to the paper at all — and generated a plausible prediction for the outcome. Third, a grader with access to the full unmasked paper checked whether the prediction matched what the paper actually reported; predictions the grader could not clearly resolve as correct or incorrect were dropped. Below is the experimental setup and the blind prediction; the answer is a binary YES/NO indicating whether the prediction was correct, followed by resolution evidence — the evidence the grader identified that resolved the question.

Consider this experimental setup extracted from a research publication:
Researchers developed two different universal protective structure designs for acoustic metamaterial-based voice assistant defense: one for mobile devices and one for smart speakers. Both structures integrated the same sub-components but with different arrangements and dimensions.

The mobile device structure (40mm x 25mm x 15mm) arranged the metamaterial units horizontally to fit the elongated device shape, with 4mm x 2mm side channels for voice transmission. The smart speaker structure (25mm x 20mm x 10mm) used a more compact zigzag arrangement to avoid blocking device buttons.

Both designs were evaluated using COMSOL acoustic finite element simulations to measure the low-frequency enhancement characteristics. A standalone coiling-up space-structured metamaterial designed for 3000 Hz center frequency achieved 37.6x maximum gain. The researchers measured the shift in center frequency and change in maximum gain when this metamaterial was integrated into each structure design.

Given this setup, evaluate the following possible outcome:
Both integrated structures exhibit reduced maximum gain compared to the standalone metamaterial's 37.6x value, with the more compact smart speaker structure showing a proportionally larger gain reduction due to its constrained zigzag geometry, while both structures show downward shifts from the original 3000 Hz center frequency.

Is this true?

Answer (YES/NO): NO